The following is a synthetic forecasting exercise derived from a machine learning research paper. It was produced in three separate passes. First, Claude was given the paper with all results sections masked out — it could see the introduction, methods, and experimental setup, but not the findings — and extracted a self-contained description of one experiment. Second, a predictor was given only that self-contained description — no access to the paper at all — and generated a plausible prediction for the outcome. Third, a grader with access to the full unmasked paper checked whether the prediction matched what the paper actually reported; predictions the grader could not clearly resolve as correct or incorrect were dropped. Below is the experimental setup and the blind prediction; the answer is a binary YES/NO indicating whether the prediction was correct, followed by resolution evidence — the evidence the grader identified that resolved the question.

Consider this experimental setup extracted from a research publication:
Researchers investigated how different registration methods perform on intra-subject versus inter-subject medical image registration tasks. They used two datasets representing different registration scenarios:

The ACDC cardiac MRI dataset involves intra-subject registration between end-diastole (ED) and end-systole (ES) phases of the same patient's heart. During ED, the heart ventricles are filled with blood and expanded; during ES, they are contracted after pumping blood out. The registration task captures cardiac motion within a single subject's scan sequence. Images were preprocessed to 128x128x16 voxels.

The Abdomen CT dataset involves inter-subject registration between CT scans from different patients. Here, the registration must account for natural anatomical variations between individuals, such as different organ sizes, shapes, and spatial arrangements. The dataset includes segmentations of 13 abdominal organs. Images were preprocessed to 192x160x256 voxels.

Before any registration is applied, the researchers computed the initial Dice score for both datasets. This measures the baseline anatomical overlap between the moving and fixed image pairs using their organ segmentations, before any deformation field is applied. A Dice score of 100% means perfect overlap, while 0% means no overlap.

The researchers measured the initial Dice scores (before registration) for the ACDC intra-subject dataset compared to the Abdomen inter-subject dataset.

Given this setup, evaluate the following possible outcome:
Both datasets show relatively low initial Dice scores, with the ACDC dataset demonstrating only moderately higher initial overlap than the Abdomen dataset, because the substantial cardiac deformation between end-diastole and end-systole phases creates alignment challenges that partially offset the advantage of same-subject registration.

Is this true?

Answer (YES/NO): NO